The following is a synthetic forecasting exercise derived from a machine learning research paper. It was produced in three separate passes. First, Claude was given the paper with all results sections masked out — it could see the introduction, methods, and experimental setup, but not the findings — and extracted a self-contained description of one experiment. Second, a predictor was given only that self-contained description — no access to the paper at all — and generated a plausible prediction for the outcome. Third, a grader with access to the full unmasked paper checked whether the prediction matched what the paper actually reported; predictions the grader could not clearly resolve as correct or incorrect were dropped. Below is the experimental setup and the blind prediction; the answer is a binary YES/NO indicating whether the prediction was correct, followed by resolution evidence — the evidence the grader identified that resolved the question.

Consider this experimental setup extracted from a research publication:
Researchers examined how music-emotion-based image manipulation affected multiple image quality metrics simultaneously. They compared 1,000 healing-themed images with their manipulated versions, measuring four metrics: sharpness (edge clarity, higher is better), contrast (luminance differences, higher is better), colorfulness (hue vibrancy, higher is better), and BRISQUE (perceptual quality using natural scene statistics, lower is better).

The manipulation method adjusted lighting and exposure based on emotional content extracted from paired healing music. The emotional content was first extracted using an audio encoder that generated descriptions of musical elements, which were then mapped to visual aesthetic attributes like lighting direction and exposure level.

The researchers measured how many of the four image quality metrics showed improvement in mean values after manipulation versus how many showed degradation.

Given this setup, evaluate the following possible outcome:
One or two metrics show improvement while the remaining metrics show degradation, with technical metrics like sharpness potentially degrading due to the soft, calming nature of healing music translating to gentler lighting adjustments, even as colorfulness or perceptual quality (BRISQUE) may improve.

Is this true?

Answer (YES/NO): NO